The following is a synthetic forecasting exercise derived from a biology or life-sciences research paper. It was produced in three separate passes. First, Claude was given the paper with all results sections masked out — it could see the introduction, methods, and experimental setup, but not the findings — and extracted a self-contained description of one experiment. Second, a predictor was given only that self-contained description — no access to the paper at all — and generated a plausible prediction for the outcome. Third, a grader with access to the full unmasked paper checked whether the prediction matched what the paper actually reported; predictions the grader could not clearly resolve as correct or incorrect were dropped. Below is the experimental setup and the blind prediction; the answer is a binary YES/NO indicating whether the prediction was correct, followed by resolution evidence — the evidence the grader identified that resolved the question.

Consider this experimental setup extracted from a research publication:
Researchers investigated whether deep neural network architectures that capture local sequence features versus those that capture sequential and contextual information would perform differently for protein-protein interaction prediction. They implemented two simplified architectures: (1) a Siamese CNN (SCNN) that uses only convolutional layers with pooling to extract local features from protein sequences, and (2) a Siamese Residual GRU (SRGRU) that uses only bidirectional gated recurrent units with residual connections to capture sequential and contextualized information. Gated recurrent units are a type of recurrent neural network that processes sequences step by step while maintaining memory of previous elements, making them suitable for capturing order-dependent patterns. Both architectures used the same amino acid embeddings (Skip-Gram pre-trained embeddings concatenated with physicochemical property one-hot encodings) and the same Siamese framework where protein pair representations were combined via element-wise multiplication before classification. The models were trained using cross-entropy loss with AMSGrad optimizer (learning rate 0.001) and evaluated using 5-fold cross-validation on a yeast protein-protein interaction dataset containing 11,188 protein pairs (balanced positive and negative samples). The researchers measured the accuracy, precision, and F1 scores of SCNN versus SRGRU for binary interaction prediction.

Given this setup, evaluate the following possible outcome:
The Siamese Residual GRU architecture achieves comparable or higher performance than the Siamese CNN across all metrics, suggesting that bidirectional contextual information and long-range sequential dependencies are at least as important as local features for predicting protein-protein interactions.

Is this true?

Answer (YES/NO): YES